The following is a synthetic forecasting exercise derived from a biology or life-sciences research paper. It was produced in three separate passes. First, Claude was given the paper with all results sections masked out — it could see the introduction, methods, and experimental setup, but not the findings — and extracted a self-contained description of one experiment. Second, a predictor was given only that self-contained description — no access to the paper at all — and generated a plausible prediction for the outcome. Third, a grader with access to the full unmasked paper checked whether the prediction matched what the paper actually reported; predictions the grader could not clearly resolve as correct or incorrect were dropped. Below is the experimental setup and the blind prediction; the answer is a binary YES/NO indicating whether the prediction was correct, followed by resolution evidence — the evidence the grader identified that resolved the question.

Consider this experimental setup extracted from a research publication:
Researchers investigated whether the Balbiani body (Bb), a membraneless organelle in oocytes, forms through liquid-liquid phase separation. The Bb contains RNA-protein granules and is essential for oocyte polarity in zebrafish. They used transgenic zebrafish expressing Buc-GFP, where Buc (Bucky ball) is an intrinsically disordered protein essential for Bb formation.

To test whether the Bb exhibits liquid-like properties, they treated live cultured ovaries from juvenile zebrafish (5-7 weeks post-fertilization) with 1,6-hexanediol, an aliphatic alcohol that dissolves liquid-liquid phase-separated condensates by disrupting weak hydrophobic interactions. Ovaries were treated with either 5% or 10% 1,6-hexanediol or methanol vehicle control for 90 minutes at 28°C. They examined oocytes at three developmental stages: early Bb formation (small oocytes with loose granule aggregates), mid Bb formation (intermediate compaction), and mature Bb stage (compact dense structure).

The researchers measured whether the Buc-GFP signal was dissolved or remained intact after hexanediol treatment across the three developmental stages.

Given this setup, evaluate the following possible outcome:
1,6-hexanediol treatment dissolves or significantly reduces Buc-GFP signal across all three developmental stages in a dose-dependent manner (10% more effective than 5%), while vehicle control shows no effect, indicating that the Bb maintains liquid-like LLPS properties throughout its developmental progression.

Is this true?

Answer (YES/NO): NO